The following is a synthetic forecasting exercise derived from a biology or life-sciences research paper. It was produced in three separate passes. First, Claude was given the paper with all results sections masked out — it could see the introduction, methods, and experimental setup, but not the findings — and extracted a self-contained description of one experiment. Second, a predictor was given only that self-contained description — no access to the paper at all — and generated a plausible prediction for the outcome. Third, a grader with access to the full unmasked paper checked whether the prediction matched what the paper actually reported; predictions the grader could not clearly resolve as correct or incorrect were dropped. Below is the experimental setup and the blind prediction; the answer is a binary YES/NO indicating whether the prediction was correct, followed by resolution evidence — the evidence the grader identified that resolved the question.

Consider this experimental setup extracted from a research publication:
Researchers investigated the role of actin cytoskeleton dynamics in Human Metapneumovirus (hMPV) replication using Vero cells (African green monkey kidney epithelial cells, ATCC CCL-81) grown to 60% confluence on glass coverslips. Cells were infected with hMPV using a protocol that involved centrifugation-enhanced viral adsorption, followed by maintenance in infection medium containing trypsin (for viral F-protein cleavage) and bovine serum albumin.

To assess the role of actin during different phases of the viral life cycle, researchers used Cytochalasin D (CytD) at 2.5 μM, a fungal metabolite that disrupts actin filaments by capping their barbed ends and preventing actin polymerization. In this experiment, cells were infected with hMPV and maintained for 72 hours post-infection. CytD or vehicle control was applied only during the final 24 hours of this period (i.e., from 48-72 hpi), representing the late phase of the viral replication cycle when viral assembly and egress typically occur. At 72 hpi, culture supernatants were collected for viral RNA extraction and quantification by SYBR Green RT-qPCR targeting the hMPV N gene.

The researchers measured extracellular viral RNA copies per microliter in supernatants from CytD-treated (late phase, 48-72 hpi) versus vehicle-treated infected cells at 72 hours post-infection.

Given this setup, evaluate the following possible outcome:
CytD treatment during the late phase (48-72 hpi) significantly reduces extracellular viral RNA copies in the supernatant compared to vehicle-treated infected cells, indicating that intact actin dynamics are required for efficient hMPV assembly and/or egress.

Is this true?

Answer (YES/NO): NO